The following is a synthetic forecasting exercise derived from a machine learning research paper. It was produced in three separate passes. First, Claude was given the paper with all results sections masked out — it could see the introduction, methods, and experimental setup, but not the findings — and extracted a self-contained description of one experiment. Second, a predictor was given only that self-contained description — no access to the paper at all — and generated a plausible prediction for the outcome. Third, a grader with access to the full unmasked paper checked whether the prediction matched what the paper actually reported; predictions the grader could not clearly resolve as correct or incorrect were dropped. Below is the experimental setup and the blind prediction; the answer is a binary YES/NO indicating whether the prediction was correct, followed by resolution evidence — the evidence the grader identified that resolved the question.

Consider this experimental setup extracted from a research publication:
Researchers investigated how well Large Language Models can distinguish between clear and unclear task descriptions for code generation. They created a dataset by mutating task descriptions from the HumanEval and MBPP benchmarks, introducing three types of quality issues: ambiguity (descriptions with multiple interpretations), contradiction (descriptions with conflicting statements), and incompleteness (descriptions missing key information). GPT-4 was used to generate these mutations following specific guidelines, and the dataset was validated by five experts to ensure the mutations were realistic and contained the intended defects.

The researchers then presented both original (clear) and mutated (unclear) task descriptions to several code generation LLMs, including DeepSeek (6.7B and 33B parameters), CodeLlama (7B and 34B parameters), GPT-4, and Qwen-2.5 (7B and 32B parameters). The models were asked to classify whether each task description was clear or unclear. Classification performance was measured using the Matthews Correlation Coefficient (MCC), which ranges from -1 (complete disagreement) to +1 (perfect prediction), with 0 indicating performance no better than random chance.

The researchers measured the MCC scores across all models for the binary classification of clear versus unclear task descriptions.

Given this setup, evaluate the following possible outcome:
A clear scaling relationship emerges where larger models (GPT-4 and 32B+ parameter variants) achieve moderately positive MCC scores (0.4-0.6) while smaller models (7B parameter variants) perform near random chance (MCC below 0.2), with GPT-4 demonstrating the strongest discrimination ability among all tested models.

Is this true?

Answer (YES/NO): NO